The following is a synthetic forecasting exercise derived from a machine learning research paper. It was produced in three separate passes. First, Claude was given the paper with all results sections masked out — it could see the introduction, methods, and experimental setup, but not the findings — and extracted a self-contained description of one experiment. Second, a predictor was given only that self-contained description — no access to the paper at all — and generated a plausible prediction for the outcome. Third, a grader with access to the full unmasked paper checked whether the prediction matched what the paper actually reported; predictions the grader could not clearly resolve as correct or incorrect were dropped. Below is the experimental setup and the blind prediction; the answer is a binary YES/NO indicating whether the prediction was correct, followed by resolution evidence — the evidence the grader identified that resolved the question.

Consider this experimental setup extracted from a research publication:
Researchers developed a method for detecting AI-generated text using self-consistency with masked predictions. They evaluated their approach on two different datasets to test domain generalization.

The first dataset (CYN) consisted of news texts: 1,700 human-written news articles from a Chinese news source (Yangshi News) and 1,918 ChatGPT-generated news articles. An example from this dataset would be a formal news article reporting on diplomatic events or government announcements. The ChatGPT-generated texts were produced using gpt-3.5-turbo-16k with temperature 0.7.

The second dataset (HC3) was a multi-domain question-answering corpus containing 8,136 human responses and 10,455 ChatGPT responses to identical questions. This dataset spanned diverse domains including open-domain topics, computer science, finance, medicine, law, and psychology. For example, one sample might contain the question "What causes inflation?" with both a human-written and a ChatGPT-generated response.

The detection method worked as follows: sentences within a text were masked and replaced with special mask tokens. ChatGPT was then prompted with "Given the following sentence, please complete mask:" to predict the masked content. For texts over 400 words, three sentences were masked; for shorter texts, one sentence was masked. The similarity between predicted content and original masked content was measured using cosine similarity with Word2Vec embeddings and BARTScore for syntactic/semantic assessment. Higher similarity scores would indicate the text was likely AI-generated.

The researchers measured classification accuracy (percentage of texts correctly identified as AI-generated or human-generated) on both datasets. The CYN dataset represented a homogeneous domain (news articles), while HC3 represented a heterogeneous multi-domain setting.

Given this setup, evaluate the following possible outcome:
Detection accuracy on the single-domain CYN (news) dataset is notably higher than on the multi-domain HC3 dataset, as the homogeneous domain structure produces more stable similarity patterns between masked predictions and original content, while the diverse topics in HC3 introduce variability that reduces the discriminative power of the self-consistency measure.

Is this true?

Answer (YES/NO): NO